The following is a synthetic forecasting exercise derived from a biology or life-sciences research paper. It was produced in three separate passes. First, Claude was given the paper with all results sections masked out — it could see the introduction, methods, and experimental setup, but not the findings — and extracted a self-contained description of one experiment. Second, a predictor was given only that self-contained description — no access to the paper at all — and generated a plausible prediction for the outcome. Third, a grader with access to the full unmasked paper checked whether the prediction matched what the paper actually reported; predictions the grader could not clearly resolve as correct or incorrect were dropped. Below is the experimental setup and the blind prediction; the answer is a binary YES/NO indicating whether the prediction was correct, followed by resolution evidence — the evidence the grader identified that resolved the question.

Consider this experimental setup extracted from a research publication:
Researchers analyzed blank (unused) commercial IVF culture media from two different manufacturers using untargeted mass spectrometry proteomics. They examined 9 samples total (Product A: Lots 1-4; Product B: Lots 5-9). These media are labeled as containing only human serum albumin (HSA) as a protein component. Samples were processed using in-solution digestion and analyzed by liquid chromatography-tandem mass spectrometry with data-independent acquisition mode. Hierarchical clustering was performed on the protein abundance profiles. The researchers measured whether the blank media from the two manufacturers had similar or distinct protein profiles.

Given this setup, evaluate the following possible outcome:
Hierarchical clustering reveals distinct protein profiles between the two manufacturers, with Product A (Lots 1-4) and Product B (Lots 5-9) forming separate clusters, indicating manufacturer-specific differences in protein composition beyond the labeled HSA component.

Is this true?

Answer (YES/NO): YES